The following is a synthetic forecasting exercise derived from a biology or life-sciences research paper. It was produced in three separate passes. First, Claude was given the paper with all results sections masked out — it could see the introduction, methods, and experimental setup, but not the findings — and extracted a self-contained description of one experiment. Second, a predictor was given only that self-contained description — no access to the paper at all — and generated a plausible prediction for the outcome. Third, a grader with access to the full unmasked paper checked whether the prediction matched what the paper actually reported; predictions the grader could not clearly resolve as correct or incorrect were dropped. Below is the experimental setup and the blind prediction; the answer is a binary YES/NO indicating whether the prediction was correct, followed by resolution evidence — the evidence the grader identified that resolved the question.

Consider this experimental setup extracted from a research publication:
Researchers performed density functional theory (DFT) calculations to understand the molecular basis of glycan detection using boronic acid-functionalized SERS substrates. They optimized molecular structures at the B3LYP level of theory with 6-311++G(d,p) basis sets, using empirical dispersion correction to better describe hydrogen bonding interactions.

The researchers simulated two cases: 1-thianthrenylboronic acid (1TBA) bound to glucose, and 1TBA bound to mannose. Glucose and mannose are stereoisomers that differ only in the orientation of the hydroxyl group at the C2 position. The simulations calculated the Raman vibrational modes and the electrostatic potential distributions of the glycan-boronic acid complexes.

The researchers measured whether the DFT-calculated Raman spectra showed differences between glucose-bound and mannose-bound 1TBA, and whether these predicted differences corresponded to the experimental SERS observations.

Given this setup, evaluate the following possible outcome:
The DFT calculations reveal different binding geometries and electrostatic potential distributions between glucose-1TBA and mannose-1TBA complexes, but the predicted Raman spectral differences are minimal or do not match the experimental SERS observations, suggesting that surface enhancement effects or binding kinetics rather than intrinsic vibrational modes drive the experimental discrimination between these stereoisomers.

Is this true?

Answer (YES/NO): NO